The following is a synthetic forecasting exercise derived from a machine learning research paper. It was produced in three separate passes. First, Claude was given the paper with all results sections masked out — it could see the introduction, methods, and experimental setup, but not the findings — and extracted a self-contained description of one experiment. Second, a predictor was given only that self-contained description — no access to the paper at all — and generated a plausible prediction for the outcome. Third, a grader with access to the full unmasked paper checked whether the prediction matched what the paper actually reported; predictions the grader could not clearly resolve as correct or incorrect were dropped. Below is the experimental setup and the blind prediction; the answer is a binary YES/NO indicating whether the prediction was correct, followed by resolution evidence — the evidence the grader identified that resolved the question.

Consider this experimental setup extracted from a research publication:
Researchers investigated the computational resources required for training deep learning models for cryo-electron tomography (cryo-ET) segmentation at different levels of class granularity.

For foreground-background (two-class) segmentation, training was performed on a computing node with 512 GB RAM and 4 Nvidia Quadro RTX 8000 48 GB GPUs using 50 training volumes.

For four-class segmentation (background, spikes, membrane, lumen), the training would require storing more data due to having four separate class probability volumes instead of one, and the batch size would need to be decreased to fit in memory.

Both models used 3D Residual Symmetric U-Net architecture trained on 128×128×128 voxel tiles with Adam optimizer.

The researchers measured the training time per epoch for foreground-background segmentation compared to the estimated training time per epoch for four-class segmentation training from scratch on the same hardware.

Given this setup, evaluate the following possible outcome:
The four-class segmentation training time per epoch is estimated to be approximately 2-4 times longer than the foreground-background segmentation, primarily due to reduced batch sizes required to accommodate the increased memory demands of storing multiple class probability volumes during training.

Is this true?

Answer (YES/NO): NO